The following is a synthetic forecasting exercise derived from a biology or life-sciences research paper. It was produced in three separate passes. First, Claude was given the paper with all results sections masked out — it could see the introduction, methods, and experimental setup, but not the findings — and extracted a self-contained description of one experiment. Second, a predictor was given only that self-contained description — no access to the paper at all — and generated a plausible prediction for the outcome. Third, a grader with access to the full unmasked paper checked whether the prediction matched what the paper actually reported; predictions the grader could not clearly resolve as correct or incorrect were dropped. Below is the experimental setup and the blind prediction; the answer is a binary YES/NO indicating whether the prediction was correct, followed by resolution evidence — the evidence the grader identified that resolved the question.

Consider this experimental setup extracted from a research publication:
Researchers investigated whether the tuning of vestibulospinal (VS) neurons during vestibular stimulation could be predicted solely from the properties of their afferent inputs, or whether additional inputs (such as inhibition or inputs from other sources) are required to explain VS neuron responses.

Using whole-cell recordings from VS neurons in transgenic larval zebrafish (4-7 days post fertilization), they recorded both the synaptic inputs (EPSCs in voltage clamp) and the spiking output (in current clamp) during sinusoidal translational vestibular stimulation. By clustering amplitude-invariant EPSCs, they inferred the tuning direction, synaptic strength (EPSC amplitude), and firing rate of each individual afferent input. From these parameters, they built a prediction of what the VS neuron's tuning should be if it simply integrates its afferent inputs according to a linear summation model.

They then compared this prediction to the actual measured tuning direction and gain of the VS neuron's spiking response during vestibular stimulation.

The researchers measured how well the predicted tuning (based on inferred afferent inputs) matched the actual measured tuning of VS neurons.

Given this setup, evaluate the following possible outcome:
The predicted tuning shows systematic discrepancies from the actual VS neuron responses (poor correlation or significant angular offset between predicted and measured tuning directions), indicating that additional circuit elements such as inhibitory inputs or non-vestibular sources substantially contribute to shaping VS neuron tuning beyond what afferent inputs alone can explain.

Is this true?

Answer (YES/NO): NO